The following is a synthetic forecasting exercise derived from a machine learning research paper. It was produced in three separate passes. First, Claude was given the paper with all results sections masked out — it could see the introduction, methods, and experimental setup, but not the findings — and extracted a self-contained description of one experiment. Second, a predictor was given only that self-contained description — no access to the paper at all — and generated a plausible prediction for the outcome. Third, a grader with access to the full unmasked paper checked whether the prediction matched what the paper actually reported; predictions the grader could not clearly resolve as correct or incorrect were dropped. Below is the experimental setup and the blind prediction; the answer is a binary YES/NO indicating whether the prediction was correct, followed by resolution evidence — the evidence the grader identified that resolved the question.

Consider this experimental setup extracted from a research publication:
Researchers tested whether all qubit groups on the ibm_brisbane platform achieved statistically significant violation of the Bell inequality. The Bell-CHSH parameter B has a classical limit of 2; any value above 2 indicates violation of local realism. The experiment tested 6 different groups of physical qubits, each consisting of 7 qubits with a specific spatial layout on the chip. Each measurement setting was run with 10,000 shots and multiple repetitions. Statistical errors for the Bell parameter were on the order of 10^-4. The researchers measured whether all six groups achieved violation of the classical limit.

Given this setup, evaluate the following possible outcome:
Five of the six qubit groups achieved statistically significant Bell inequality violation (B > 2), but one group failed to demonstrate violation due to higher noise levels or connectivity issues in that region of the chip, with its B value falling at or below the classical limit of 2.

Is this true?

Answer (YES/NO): NO